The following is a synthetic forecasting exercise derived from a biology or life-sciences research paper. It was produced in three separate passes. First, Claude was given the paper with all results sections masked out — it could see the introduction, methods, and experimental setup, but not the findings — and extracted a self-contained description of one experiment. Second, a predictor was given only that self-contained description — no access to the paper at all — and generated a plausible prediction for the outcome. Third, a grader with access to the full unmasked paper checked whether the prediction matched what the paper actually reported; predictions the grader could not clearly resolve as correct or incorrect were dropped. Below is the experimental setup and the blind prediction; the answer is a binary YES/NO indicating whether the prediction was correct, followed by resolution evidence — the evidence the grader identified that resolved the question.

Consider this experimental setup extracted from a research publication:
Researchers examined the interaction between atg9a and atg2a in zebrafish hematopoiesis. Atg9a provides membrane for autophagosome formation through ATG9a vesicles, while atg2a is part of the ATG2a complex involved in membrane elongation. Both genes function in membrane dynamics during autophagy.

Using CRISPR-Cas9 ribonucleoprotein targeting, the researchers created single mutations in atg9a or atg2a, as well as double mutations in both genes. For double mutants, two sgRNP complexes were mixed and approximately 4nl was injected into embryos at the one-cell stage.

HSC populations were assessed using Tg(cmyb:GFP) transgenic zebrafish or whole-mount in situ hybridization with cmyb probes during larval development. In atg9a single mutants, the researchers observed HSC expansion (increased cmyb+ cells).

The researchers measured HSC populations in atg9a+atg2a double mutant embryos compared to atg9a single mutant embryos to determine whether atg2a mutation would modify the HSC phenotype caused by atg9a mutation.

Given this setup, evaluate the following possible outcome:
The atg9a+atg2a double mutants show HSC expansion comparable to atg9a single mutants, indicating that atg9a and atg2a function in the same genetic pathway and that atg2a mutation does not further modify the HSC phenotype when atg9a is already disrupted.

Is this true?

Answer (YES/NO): NO